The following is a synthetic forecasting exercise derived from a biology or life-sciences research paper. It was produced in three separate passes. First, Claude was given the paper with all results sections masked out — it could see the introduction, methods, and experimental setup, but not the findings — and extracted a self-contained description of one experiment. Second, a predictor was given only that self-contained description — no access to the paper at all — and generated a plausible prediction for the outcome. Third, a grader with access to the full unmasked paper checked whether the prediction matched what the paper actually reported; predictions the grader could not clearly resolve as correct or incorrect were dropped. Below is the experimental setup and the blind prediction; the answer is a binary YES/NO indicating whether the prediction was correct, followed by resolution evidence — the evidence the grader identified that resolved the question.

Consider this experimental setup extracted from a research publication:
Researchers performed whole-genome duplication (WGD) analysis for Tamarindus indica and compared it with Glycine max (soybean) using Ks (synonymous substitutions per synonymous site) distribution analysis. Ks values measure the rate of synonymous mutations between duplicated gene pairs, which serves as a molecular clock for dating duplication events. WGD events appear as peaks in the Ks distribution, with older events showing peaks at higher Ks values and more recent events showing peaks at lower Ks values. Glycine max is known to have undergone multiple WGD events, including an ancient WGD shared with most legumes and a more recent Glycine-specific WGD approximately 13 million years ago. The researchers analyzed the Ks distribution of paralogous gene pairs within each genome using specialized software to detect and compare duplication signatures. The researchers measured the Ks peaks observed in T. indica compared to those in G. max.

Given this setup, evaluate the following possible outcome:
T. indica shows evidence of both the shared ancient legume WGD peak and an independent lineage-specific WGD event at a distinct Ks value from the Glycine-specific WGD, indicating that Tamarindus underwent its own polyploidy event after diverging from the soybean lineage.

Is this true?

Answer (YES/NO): NO